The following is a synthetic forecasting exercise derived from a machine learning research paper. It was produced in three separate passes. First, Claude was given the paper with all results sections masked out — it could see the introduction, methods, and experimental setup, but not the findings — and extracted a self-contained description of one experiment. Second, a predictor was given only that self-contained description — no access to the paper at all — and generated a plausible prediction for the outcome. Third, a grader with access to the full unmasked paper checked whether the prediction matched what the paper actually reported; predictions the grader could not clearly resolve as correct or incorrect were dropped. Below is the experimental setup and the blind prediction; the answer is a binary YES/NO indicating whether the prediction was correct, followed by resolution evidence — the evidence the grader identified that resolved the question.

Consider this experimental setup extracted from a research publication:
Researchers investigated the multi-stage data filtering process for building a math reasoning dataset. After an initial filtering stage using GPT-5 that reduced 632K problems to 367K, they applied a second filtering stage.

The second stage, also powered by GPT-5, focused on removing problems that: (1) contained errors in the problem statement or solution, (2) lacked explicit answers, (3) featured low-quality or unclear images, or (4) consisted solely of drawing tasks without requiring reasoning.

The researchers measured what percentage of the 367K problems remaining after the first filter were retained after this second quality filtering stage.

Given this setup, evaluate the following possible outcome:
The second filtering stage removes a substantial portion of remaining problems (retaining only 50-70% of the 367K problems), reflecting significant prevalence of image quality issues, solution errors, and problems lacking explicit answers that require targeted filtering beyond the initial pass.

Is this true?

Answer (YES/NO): NO